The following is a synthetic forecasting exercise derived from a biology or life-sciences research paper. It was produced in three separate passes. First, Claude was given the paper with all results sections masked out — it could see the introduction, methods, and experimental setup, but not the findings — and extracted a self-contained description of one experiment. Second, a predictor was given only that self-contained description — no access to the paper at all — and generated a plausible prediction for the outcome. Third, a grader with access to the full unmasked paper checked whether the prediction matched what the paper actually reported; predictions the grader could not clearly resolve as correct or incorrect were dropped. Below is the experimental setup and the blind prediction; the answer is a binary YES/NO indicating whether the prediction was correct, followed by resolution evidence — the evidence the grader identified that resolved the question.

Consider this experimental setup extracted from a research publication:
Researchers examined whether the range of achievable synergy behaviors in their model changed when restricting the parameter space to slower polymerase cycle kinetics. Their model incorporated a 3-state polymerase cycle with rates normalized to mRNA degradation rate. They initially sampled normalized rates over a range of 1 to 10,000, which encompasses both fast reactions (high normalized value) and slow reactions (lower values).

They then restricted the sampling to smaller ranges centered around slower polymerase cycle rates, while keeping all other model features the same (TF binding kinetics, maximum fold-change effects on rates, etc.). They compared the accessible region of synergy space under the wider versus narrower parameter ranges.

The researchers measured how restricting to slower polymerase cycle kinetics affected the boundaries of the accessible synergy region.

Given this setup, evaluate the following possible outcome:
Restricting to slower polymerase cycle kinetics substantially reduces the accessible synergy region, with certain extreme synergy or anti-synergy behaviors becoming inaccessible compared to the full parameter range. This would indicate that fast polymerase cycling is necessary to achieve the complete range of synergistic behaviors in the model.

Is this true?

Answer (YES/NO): NO